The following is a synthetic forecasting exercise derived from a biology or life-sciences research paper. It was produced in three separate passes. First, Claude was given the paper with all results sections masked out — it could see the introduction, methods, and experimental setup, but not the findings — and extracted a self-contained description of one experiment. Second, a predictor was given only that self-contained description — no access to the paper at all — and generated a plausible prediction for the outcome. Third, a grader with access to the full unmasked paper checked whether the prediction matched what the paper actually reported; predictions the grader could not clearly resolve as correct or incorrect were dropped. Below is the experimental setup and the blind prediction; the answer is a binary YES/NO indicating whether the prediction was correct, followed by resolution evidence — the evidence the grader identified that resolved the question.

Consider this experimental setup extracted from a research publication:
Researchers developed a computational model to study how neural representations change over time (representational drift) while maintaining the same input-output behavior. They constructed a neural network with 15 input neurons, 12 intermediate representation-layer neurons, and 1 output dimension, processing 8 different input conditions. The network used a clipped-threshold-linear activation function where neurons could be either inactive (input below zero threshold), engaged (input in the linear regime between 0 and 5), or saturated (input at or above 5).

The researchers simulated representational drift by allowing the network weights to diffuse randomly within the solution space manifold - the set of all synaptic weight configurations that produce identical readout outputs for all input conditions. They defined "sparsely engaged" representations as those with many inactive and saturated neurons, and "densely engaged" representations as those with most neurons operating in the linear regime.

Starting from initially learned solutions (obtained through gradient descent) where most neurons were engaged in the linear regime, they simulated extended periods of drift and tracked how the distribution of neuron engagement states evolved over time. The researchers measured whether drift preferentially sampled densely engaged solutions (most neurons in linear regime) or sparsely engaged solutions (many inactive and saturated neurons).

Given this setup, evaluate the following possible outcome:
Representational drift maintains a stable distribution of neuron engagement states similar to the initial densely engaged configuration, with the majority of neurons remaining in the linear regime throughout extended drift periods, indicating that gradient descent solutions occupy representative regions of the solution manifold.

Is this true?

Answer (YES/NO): NO